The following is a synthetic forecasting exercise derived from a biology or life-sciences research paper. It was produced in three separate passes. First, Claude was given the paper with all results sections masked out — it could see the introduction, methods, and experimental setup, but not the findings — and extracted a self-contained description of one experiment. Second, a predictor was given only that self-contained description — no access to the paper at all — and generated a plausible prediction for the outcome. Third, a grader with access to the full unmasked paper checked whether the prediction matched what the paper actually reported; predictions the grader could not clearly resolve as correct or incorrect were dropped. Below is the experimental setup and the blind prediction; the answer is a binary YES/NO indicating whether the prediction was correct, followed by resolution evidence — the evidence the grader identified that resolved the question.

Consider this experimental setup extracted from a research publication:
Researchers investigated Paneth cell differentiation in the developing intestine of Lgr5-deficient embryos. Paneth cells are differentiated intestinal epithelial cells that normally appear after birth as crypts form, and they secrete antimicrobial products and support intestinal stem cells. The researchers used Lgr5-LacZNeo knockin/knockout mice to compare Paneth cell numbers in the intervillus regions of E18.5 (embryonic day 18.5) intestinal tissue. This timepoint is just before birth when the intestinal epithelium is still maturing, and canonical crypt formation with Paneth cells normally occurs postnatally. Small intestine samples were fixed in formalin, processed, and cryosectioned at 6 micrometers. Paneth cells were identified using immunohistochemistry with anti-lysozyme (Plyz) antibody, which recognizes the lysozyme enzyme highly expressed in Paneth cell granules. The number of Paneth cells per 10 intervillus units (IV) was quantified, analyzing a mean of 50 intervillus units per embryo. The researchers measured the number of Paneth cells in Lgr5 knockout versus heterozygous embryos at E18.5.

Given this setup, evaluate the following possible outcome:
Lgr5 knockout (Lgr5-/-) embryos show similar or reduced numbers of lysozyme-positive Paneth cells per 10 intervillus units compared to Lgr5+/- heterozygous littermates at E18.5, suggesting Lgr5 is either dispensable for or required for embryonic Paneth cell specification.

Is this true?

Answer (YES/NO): NO